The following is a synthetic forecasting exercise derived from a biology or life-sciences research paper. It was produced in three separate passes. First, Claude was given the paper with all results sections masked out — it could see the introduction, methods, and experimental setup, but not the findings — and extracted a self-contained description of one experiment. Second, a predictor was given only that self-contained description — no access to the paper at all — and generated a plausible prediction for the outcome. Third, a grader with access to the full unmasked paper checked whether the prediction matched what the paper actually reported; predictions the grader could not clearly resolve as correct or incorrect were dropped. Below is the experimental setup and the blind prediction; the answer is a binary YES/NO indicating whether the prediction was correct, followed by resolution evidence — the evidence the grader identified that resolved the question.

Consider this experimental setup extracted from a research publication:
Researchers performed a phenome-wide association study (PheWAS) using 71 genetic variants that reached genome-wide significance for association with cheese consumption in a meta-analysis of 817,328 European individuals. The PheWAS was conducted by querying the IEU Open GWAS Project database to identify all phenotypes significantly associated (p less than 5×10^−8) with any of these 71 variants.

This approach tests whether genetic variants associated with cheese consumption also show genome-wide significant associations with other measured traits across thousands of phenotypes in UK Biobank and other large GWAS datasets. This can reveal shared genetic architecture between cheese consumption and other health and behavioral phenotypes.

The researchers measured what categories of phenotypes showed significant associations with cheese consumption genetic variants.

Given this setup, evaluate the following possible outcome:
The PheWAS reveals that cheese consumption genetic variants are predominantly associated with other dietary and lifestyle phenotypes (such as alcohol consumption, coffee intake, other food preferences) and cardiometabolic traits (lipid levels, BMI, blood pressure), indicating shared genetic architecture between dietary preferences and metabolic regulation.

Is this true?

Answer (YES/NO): NO